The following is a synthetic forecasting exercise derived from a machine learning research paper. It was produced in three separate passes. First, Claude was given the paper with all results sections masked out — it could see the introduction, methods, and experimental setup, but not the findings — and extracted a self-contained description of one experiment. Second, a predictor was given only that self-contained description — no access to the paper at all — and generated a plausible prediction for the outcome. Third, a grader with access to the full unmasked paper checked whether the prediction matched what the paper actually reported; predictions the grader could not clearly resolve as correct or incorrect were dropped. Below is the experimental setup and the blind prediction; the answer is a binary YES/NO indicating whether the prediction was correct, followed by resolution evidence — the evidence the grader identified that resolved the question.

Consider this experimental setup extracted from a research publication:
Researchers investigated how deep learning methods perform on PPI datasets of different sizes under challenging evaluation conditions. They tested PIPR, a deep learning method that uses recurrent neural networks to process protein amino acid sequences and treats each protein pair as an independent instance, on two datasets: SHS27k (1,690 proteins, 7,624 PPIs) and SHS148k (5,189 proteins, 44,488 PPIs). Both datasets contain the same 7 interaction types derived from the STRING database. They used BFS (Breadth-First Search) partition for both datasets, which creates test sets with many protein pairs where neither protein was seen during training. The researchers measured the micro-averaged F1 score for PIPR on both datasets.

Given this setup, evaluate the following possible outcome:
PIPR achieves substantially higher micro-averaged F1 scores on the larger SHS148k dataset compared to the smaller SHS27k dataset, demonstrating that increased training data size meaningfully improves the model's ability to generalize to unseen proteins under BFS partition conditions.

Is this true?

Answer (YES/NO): YES